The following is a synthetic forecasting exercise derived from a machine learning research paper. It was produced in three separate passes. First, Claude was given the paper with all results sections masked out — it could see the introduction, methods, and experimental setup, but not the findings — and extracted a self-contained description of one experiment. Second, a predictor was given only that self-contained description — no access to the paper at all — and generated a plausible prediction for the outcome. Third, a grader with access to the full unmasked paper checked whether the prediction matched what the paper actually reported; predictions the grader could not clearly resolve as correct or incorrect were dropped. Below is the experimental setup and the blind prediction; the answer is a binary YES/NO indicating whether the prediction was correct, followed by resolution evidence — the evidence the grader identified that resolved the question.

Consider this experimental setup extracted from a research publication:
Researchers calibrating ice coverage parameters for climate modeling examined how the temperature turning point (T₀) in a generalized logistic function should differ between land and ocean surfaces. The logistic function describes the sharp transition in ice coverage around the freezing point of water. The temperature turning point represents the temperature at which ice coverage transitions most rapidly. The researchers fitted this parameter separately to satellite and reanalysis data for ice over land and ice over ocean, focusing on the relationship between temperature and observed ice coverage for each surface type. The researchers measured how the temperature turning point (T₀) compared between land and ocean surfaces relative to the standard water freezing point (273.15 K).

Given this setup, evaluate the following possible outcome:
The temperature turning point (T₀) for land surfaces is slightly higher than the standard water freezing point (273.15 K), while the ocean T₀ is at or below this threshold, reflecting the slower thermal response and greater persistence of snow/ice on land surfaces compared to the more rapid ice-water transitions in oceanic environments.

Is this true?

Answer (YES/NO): NO